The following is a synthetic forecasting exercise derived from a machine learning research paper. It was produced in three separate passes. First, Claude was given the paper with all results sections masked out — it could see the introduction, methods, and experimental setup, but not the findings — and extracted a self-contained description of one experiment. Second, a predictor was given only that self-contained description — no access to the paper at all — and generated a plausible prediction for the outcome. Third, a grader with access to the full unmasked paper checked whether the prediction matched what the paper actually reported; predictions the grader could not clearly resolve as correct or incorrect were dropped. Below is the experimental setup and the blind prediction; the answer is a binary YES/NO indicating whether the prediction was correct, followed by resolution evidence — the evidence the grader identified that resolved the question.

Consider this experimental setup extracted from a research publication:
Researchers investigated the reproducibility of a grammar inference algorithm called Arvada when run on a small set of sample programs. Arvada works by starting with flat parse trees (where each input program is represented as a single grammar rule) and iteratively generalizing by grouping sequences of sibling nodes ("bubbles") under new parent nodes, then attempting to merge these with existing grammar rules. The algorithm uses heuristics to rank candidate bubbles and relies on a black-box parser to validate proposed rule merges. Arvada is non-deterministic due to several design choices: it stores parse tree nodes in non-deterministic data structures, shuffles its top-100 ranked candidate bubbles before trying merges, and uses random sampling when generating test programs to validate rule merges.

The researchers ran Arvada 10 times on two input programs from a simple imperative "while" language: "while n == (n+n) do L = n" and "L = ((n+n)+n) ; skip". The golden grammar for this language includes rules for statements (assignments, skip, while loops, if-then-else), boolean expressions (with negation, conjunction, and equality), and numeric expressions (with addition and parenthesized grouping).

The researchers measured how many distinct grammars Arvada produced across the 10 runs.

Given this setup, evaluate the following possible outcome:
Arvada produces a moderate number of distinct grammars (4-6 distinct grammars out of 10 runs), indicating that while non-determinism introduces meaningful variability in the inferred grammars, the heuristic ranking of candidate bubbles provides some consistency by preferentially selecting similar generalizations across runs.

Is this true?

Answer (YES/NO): NO